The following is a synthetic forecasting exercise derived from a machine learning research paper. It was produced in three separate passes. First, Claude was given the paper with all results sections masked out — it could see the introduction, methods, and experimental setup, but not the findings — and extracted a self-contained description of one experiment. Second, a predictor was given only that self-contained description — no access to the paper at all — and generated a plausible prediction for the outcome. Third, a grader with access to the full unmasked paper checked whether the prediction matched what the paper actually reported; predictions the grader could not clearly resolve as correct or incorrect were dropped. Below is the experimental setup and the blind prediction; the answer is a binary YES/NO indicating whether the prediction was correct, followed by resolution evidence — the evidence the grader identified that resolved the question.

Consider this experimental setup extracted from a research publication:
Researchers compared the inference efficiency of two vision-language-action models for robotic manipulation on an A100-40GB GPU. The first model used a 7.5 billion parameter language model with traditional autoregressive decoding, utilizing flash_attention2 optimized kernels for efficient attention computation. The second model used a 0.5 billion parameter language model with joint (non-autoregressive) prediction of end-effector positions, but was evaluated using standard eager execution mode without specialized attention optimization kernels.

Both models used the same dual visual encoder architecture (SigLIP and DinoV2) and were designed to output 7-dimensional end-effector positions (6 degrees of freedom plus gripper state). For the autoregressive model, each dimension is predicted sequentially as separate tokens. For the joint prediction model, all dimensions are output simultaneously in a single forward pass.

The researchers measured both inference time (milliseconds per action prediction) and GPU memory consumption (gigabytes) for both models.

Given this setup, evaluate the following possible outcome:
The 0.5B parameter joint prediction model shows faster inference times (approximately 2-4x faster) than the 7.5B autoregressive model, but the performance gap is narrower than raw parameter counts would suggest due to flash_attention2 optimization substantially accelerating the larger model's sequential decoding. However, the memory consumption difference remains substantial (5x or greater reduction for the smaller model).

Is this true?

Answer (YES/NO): NO